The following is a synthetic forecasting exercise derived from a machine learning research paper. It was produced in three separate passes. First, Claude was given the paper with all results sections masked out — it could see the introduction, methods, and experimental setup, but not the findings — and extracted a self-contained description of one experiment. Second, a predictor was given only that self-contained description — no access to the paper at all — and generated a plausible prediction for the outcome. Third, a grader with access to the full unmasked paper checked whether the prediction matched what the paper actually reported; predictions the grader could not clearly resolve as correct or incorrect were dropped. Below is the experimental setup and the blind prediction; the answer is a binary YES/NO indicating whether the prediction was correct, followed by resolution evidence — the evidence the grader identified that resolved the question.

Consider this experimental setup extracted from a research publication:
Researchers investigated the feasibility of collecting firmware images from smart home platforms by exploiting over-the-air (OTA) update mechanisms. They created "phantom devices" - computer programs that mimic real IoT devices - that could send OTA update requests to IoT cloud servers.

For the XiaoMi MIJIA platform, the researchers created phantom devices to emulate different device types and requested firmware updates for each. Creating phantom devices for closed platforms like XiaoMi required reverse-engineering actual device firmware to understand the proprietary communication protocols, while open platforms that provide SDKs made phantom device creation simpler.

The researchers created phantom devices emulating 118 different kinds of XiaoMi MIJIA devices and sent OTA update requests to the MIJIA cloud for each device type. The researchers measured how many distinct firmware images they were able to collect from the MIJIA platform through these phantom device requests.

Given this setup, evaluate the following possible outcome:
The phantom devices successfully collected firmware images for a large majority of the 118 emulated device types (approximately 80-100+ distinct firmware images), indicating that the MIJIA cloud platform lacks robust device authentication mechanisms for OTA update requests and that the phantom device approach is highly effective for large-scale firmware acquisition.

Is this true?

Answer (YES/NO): YES